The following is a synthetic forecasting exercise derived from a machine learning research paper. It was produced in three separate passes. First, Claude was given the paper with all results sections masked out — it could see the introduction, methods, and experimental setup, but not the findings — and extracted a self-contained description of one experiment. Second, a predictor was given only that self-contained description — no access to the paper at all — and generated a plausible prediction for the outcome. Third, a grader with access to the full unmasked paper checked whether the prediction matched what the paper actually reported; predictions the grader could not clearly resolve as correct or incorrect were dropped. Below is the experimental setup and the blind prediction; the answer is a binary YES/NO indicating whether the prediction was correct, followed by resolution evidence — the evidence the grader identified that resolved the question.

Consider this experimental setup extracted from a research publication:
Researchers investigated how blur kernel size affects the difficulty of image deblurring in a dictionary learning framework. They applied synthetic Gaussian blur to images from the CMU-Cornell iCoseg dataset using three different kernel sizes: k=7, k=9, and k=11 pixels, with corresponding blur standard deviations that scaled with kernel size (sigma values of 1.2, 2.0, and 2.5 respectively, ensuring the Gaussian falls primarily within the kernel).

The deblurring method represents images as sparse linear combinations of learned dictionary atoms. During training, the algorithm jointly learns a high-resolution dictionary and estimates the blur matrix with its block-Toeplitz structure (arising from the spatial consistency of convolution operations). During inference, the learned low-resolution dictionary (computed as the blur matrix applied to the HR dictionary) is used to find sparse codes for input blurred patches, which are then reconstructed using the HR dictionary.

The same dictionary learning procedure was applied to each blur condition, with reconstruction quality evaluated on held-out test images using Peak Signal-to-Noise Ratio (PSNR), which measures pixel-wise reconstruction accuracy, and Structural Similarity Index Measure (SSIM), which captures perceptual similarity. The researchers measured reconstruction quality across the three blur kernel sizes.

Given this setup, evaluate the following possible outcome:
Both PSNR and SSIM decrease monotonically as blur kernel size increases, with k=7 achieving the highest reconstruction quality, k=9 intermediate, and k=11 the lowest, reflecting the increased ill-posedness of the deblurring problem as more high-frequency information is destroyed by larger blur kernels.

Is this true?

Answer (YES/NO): NO